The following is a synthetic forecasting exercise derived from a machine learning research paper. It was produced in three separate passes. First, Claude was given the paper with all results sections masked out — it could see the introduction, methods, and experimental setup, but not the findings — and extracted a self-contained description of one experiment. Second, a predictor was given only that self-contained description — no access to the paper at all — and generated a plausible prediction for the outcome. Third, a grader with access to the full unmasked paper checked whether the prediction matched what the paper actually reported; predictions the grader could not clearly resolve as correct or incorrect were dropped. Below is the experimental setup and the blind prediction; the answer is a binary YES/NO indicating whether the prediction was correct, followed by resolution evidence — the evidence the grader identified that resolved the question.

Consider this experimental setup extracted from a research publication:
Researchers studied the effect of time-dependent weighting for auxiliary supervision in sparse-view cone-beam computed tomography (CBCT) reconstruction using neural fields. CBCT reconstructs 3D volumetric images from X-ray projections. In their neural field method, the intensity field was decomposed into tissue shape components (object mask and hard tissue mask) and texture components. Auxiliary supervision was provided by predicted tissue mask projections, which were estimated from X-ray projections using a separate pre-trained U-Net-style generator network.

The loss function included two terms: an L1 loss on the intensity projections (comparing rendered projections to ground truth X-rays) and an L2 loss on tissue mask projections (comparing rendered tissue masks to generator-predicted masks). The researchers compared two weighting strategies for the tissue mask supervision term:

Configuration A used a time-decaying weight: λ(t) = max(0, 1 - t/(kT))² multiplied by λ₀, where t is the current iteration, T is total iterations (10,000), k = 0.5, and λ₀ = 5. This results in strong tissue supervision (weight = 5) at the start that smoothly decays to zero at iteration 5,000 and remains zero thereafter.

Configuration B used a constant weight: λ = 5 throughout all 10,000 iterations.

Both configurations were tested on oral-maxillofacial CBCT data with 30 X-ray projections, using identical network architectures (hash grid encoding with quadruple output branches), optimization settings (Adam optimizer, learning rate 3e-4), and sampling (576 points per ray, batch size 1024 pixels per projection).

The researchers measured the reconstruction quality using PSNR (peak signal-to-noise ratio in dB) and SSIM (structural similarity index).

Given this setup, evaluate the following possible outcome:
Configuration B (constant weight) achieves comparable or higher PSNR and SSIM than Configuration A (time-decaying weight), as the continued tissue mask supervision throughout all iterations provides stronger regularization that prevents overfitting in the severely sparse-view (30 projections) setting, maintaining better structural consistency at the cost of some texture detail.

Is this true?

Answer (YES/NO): NO